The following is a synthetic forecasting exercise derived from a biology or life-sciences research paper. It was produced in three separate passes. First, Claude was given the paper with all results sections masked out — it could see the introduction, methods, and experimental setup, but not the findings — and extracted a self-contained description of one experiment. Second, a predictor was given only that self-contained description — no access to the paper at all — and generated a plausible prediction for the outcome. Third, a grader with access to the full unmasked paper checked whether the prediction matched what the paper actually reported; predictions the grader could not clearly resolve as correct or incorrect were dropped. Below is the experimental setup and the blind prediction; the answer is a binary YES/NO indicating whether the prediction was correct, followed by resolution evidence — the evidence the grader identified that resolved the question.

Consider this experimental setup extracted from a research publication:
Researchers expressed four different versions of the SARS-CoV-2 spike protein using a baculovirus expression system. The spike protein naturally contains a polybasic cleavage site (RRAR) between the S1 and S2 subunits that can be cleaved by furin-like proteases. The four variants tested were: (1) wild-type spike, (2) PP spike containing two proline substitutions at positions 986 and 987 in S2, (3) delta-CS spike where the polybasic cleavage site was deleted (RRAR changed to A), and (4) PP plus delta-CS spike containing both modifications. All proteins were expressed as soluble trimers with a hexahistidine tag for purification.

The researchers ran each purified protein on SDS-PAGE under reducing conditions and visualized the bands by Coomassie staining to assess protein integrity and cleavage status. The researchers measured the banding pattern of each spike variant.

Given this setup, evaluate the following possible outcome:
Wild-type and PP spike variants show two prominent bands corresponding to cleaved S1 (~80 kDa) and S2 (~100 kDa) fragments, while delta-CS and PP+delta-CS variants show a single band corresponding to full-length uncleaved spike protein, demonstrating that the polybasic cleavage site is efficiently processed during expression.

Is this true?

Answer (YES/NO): NO